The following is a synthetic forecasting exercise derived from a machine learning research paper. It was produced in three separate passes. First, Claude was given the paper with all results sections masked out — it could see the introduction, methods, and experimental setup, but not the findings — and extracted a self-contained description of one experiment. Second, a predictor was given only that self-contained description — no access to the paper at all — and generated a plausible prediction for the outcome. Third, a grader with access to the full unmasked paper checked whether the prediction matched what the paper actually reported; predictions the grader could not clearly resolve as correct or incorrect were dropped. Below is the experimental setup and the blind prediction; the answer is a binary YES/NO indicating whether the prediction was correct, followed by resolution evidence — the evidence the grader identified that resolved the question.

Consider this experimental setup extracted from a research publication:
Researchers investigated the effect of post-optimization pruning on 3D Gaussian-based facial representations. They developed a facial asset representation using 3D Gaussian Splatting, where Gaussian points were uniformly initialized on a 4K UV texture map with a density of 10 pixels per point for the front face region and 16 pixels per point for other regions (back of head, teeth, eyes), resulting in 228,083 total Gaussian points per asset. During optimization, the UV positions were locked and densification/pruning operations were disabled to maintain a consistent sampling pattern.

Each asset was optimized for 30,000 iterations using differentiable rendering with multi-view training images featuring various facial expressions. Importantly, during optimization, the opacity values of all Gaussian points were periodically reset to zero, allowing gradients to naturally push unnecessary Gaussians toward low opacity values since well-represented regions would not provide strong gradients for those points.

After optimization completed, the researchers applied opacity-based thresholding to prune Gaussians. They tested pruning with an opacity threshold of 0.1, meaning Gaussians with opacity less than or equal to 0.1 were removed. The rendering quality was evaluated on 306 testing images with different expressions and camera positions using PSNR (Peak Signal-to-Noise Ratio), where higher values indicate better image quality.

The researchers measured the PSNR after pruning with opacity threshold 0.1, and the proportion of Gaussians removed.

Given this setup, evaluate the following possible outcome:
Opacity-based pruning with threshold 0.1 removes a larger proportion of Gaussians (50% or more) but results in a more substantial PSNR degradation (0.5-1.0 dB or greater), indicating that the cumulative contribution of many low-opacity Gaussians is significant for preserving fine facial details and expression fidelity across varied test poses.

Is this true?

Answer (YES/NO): NO